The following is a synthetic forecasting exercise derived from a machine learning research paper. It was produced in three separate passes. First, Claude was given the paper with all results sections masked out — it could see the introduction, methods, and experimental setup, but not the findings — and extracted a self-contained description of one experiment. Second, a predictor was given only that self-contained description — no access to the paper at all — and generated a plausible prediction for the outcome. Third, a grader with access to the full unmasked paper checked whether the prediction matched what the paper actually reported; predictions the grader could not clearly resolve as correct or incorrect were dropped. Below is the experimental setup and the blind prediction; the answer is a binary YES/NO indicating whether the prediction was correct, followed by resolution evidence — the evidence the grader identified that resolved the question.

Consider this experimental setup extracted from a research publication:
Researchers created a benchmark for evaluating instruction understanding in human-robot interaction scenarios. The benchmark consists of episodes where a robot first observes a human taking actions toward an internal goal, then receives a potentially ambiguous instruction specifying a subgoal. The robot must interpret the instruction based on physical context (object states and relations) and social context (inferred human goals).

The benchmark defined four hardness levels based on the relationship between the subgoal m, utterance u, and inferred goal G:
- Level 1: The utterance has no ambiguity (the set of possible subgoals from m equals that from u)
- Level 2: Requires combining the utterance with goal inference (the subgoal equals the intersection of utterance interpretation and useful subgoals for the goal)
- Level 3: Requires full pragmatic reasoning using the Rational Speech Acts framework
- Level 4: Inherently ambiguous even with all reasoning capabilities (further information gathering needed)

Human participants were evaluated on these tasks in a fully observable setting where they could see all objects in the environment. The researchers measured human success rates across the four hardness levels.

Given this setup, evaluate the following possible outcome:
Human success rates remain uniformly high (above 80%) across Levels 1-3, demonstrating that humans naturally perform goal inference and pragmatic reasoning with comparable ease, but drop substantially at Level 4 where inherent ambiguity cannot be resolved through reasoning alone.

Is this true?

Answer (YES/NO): NO